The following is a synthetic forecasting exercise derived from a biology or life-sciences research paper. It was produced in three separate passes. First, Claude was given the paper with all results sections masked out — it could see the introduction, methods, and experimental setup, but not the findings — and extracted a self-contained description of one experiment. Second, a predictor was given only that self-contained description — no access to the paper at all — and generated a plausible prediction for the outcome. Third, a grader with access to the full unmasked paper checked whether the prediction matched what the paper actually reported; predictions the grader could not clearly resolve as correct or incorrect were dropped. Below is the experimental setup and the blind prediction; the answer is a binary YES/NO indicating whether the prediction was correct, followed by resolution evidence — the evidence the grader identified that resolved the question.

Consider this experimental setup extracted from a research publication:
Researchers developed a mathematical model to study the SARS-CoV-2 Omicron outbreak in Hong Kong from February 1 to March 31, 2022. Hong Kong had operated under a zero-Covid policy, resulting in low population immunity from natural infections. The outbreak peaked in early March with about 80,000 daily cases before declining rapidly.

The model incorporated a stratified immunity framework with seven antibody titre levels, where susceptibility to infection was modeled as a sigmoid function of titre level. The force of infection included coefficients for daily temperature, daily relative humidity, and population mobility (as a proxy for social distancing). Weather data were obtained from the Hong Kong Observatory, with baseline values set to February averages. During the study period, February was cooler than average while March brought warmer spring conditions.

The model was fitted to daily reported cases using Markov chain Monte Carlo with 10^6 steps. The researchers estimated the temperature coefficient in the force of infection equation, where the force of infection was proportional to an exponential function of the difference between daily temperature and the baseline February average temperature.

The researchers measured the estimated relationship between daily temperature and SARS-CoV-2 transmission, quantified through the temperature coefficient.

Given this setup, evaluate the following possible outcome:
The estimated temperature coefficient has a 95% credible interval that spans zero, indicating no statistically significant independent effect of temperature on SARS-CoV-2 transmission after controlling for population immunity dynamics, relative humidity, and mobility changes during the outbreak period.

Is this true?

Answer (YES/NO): NO